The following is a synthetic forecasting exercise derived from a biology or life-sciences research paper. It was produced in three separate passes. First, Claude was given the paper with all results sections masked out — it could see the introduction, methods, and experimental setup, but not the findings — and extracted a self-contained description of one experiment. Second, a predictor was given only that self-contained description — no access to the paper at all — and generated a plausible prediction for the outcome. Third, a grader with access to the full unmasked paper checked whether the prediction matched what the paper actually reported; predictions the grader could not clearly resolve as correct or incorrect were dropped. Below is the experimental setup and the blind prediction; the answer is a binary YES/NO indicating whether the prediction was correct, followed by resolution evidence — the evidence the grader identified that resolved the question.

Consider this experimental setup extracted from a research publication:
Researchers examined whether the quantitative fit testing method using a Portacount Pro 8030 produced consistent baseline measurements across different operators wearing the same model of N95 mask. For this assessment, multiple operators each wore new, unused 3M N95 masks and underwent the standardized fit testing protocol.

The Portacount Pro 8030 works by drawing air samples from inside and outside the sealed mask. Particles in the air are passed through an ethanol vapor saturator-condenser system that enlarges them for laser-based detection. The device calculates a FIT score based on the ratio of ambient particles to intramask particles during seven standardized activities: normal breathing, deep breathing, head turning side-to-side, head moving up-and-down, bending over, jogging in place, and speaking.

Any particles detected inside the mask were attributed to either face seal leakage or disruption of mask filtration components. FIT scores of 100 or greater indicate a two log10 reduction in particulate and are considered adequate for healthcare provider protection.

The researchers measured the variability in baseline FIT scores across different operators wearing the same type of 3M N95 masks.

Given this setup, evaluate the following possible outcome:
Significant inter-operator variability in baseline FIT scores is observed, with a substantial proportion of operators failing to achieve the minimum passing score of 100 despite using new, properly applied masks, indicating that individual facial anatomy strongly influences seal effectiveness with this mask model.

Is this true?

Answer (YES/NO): NO